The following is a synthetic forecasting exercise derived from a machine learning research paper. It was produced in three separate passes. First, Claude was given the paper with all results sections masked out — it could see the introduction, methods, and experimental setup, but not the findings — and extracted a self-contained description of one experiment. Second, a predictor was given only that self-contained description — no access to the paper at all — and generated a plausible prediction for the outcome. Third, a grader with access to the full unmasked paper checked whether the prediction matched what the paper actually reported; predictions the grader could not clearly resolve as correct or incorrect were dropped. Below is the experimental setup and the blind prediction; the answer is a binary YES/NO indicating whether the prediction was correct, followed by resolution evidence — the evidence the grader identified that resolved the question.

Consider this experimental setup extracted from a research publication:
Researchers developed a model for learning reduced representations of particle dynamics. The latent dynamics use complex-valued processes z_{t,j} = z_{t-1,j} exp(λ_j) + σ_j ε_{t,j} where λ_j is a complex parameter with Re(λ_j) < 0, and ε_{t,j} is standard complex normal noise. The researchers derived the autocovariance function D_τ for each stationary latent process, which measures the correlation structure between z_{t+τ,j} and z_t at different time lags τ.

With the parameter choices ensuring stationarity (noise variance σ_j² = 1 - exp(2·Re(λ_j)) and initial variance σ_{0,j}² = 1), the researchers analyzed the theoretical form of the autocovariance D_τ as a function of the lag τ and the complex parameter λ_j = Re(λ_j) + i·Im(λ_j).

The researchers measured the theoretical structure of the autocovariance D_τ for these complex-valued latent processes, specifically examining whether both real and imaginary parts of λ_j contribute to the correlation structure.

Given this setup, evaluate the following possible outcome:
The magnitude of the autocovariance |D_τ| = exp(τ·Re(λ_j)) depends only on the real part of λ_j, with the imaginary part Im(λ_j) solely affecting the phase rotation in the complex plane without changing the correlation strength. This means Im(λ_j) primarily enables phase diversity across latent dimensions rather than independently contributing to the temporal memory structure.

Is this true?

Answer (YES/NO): NO